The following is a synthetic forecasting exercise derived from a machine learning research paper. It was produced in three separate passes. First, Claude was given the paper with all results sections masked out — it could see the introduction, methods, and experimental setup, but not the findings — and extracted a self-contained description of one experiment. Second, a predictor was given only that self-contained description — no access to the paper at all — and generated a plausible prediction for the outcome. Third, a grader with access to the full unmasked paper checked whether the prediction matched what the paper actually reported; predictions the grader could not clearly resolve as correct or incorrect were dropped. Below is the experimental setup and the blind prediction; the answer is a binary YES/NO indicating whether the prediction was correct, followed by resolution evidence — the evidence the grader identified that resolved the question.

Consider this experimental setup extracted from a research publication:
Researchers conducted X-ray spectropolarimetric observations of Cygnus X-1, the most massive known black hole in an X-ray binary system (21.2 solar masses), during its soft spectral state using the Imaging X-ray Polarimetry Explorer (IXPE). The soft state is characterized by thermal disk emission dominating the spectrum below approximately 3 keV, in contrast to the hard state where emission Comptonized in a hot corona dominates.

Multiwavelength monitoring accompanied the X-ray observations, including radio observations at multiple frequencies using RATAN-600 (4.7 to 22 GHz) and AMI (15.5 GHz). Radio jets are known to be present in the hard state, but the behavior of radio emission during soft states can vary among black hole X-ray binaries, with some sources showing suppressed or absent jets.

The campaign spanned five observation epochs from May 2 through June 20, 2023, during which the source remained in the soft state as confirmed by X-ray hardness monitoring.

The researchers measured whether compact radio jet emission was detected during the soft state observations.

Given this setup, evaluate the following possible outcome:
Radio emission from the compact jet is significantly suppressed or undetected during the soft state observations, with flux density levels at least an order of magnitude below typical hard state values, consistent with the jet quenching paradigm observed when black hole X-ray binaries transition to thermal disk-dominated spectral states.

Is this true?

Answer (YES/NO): NO